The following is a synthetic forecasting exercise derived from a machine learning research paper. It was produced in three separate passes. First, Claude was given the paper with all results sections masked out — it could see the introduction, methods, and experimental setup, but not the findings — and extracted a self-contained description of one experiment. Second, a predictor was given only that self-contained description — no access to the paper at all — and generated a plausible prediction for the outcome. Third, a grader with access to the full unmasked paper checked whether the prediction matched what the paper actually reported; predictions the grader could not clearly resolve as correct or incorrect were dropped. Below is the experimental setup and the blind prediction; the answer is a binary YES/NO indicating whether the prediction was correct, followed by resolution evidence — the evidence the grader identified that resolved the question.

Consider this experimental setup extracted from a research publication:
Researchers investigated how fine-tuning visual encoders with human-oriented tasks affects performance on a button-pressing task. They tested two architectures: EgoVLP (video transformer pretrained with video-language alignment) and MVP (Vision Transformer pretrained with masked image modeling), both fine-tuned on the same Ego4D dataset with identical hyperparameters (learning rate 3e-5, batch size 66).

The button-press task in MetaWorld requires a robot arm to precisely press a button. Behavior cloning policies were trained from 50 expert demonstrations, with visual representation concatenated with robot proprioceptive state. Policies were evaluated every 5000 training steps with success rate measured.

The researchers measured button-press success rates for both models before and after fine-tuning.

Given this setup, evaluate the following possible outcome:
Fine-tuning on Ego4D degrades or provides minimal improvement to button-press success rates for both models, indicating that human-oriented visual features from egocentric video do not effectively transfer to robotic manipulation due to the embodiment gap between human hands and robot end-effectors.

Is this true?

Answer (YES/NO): NO